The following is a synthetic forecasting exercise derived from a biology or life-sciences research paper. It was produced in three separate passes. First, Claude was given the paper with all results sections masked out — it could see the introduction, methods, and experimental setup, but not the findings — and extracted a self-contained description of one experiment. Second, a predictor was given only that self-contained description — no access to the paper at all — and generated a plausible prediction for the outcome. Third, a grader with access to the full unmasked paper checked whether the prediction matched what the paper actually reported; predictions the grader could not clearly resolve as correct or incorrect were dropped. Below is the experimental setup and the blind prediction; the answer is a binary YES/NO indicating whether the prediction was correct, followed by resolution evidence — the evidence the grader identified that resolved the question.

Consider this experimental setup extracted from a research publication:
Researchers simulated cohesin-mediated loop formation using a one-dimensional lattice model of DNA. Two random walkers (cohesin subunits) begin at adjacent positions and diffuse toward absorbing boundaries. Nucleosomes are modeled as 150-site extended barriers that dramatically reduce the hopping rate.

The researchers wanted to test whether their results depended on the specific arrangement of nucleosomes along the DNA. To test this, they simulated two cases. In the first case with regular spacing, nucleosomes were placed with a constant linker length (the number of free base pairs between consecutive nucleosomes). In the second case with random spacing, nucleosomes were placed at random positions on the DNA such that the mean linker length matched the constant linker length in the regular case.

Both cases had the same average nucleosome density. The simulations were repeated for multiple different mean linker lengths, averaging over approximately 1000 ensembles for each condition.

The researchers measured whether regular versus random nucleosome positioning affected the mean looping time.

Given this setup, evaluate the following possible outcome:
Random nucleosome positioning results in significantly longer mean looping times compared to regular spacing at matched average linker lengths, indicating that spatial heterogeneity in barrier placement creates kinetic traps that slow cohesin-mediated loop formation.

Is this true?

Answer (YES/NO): NO